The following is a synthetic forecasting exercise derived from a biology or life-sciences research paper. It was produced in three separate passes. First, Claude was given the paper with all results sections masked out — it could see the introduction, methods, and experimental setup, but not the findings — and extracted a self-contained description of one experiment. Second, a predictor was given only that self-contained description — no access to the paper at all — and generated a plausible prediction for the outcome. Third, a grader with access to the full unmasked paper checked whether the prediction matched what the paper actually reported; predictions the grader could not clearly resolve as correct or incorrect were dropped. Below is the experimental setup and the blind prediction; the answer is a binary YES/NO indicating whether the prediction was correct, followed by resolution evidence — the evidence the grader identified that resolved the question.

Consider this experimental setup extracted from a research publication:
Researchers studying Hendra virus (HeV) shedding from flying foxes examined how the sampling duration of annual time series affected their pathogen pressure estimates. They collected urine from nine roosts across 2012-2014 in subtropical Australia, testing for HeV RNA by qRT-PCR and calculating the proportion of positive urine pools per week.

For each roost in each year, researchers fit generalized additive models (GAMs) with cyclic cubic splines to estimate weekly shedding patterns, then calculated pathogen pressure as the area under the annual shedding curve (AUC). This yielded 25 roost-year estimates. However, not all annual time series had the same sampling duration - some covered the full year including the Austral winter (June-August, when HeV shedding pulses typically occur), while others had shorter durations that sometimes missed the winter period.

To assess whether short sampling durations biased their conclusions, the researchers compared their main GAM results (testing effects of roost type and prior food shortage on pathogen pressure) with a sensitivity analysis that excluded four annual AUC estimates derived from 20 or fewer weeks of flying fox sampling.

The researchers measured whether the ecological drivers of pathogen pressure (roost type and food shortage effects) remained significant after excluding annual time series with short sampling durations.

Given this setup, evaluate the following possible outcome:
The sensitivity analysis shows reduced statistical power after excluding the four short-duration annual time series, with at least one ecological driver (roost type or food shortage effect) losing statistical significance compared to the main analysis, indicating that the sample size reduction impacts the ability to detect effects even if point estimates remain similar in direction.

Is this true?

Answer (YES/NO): NO